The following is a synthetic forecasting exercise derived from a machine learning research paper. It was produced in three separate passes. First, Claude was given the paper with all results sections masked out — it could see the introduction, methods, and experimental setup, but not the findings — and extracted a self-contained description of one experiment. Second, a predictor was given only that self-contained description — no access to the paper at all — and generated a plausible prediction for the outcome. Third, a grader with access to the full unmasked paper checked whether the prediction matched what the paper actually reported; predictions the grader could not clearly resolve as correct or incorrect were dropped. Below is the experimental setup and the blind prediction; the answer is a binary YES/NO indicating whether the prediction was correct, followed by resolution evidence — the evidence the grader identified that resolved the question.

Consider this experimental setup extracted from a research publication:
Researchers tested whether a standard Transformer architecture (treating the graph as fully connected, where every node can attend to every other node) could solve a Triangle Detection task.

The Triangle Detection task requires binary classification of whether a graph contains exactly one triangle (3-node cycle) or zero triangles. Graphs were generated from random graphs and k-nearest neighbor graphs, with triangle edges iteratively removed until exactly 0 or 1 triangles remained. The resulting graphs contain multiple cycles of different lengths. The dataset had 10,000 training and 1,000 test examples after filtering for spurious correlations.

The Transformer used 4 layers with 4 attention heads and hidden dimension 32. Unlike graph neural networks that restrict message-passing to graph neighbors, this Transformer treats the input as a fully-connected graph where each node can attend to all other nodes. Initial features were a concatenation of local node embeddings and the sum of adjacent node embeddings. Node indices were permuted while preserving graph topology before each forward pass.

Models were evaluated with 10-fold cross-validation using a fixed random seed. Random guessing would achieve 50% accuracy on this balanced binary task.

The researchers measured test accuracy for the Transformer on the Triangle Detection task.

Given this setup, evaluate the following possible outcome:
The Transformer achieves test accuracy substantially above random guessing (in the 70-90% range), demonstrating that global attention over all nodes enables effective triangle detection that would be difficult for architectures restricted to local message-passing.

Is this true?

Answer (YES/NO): NO